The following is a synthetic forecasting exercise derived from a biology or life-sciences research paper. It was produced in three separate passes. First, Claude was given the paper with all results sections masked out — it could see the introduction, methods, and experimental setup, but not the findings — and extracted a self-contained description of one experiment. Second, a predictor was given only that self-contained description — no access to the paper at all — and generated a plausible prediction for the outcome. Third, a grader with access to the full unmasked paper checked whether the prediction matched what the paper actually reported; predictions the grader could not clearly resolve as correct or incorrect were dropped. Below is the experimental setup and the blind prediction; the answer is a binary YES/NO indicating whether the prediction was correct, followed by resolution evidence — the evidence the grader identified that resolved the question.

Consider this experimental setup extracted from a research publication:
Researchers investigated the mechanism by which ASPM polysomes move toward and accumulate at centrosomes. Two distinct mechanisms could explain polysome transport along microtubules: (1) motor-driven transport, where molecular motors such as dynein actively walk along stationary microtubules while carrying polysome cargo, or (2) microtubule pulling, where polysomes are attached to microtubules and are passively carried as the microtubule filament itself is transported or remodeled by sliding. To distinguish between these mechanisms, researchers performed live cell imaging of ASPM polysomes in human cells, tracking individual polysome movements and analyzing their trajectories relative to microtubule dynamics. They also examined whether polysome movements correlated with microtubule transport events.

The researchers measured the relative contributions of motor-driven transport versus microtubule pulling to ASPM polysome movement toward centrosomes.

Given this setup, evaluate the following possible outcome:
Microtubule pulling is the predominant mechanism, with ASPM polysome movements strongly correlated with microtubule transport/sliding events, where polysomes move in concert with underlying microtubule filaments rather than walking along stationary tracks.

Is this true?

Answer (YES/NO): NO